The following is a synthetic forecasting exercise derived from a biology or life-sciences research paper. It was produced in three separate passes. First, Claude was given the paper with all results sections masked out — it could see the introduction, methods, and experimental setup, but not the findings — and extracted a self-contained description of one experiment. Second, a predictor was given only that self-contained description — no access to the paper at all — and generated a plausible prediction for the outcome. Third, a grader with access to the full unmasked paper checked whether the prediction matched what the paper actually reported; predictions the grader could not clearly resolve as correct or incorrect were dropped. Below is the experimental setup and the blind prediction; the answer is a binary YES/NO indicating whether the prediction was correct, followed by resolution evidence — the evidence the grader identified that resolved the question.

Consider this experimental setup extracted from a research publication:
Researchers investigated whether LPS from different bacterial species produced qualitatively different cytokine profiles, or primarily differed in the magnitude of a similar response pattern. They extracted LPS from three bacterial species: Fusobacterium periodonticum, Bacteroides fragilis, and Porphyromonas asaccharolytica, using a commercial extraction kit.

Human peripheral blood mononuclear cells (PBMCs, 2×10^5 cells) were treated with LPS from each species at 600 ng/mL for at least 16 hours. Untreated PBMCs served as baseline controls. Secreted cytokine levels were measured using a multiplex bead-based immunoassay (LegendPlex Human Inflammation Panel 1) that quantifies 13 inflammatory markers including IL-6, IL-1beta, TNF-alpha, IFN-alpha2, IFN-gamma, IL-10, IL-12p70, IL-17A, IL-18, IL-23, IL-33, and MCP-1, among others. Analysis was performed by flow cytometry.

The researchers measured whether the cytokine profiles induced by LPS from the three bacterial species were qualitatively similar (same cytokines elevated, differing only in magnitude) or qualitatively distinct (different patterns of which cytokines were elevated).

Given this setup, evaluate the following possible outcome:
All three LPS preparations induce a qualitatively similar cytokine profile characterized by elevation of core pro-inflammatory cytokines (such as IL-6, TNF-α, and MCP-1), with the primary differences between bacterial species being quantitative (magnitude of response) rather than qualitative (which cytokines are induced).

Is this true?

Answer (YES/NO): NO